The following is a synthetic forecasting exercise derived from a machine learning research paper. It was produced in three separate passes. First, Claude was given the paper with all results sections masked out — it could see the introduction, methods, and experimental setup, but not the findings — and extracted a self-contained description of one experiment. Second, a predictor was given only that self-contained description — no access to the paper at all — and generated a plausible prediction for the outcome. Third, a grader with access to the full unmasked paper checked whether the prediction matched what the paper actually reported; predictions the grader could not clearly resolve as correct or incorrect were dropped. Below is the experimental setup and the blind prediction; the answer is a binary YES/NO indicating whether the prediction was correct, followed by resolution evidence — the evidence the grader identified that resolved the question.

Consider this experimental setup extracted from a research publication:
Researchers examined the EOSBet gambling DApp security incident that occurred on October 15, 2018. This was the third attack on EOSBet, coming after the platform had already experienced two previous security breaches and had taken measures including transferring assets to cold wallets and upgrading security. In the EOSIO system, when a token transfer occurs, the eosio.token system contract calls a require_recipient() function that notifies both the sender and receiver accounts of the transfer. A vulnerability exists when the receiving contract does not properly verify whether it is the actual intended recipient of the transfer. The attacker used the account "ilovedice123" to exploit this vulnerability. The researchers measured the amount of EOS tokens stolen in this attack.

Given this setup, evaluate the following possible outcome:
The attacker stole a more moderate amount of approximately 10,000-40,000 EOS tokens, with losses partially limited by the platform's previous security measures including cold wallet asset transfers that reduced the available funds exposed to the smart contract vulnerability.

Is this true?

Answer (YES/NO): NO